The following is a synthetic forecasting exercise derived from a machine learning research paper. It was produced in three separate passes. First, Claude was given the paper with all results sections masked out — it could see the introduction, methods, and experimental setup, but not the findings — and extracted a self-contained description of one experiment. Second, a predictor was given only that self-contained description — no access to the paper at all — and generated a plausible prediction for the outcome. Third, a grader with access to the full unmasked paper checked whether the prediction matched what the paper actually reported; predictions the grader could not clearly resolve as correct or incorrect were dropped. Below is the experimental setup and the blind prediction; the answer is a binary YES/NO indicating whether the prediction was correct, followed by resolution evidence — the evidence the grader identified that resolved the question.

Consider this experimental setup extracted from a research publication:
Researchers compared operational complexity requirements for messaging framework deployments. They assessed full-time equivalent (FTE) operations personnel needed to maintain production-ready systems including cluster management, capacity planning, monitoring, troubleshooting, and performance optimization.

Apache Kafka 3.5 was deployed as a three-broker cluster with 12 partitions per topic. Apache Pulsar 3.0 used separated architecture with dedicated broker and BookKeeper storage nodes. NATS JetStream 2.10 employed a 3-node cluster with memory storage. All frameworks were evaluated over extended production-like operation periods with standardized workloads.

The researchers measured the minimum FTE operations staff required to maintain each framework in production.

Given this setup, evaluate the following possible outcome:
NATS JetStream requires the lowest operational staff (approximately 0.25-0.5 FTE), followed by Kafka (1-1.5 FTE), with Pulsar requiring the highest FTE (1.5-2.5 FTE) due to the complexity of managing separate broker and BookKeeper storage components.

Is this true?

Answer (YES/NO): NO